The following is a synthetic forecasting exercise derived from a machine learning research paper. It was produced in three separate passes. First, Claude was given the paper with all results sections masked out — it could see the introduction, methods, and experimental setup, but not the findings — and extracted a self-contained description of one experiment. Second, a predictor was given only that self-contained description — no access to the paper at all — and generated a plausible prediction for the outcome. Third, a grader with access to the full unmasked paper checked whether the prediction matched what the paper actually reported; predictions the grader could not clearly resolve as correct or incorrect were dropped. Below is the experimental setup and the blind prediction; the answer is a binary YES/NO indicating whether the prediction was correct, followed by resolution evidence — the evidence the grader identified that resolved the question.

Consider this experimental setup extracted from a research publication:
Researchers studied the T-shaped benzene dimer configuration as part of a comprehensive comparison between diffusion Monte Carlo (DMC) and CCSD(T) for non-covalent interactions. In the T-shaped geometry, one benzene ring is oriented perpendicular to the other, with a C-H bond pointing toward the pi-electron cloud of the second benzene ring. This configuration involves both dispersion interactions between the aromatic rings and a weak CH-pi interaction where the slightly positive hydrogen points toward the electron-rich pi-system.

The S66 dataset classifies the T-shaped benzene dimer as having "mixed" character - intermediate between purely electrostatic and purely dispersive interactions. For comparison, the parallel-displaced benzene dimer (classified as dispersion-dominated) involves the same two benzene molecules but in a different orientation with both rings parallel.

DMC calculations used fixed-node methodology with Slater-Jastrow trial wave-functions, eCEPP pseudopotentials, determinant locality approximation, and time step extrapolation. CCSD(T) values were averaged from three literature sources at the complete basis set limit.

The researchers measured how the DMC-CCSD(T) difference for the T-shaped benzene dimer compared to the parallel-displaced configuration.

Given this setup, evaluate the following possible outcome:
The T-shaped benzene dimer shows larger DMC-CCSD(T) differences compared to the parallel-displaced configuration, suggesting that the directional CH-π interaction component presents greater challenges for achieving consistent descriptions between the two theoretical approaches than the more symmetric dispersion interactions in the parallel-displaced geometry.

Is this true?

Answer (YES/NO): NO